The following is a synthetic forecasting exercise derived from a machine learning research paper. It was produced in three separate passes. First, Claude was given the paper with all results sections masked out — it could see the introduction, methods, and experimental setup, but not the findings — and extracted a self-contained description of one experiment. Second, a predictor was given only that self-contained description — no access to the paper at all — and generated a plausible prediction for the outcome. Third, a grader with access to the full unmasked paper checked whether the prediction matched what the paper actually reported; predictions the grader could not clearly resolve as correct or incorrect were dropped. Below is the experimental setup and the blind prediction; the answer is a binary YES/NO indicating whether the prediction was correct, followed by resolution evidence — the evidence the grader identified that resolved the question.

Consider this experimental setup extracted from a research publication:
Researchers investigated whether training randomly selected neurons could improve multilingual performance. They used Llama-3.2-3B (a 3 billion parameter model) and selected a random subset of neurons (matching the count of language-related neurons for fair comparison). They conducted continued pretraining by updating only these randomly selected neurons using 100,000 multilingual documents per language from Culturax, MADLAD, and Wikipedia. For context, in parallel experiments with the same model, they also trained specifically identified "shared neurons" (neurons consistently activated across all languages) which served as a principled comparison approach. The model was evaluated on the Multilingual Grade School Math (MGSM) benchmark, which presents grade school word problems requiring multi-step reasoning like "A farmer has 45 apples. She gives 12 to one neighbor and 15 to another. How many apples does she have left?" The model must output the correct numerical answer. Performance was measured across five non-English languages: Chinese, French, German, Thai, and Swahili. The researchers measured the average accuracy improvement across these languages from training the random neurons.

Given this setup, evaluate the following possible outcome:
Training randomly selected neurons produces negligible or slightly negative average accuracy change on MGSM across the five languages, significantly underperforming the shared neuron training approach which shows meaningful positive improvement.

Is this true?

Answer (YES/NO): NO